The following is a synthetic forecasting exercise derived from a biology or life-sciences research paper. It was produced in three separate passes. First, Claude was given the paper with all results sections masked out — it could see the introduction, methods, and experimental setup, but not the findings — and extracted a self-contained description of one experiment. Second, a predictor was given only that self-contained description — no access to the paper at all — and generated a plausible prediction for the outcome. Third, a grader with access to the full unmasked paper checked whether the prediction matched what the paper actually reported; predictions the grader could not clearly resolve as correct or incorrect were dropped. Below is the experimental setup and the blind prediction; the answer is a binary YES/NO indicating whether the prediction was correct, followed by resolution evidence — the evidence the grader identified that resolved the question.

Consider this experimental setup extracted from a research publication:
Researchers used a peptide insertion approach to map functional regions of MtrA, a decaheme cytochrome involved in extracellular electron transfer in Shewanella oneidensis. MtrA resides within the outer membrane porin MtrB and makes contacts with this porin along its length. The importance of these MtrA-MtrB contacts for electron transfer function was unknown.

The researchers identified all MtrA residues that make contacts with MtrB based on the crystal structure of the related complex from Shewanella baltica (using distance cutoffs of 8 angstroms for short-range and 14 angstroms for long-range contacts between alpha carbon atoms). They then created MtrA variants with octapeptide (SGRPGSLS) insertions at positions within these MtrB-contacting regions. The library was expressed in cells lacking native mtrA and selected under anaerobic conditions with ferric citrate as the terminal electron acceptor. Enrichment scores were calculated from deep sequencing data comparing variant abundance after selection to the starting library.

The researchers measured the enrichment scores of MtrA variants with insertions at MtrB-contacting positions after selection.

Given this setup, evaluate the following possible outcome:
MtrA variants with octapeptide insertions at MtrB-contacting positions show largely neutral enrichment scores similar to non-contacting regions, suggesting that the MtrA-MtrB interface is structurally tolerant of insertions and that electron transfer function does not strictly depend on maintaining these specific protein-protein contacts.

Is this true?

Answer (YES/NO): NO